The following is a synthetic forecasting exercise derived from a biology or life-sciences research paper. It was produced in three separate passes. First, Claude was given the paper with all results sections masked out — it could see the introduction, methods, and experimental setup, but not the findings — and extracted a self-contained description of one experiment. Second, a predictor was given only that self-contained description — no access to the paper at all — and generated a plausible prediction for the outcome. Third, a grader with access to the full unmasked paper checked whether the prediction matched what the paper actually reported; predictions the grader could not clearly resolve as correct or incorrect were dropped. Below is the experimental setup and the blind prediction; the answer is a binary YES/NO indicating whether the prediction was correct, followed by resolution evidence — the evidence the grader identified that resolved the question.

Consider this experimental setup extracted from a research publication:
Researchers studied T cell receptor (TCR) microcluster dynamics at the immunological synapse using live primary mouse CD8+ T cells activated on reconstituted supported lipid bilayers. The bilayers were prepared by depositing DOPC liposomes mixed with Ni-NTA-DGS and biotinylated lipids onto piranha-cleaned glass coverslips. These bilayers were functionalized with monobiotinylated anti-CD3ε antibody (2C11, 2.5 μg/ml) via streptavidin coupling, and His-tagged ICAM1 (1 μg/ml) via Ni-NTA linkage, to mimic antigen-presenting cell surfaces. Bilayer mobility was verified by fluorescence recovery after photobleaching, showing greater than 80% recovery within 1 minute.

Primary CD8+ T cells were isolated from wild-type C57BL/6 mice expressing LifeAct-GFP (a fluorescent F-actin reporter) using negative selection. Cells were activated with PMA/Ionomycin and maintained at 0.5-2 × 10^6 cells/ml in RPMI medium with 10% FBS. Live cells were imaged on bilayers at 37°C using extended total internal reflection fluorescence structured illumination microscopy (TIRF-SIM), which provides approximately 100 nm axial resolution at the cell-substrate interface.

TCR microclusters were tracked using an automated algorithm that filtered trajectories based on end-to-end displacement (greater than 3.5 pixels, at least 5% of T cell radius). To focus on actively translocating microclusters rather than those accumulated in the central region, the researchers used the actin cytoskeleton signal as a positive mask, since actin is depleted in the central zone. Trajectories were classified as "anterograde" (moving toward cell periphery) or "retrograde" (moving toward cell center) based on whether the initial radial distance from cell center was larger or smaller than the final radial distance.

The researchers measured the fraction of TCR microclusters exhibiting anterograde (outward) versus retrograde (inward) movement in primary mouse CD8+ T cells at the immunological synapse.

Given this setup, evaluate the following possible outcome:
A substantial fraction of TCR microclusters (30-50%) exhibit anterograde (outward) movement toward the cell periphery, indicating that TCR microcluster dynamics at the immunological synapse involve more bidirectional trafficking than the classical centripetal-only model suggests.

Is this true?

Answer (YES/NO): YES